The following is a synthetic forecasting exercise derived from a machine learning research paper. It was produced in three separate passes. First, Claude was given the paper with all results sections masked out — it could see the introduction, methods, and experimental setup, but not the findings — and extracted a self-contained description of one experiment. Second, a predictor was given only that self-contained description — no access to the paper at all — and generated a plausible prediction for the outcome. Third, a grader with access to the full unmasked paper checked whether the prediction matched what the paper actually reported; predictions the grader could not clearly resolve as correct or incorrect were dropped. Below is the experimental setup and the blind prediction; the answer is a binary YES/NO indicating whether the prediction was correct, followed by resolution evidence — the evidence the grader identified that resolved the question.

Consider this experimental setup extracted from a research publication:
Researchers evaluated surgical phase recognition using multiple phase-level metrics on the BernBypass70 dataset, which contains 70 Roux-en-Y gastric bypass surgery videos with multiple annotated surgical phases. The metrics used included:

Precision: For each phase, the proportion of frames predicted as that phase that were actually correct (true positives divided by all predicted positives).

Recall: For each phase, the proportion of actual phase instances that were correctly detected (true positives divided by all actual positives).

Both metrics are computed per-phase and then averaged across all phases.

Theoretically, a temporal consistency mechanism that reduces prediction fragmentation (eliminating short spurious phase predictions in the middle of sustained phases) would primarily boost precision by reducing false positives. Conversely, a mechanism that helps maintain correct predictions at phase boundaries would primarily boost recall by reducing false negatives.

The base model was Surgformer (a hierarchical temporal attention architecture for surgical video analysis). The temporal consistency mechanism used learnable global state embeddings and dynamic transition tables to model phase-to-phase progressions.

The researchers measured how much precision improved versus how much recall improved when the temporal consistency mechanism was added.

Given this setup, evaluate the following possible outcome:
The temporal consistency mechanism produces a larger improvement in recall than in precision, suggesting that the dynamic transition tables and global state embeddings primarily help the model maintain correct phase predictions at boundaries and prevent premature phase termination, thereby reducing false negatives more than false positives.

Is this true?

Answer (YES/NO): NO